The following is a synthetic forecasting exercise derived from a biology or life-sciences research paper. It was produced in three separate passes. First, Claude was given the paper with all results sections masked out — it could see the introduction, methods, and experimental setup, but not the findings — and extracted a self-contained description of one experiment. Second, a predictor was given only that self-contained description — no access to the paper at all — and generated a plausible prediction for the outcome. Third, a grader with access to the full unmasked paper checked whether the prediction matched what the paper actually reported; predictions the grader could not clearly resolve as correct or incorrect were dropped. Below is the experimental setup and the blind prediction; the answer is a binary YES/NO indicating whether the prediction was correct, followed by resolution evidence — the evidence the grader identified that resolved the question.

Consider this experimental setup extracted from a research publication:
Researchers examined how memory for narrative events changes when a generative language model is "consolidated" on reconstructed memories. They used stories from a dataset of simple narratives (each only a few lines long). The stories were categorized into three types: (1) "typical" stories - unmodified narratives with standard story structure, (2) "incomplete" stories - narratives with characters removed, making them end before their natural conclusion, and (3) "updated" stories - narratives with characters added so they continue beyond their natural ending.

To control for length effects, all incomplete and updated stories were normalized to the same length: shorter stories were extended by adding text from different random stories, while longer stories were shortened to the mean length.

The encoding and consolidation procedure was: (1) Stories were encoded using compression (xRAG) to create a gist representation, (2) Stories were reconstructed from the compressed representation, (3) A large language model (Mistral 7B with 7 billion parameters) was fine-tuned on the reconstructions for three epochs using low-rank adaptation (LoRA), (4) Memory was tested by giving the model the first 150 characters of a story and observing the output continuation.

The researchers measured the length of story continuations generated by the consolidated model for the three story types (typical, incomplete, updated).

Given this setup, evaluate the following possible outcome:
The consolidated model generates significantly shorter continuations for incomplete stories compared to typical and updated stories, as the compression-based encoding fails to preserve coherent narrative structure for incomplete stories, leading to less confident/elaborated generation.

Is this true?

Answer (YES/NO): NO